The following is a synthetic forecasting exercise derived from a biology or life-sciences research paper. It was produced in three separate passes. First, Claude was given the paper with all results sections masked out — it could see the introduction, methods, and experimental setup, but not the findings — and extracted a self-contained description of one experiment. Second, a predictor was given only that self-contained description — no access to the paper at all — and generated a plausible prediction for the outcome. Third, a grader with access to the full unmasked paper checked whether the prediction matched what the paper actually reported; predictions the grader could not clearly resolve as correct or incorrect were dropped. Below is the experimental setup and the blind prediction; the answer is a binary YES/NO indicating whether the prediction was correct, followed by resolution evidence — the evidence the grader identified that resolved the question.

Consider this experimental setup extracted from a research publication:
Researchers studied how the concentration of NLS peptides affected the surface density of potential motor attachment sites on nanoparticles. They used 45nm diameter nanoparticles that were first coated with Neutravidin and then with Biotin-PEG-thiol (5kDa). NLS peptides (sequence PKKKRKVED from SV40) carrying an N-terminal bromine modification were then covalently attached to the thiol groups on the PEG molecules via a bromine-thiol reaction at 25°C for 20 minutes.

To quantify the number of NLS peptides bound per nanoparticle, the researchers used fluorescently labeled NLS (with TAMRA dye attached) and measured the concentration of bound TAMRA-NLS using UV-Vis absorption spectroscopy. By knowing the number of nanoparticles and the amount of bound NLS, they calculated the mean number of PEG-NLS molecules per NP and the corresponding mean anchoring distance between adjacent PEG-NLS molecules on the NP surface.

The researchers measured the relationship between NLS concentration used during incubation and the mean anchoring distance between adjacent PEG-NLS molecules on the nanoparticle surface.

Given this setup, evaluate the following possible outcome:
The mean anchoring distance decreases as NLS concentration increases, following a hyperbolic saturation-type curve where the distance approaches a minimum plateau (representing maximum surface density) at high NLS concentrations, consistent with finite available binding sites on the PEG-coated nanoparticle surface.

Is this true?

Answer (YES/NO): YES